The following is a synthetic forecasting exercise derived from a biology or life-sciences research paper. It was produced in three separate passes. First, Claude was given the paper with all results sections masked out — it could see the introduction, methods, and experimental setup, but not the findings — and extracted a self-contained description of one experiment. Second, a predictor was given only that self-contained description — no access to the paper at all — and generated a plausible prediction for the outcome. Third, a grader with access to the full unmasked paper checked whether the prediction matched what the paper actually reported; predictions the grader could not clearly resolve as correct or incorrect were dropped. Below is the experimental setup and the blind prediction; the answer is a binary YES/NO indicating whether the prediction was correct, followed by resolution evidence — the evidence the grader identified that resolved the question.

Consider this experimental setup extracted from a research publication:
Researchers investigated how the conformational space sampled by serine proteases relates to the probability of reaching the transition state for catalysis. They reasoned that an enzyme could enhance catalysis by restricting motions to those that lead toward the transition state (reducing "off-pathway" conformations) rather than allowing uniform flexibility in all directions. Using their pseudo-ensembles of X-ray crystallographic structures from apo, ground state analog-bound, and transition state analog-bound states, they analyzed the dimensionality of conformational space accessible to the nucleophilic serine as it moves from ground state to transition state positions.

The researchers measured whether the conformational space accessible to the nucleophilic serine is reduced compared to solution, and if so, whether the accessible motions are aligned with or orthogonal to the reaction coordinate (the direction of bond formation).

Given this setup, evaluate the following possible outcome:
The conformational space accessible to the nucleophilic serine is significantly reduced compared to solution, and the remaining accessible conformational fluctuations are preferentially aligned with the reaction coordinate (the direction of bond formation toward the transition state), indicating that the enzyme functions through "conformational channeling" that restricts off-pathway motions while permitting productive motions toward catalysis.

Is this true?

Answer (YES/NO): YES